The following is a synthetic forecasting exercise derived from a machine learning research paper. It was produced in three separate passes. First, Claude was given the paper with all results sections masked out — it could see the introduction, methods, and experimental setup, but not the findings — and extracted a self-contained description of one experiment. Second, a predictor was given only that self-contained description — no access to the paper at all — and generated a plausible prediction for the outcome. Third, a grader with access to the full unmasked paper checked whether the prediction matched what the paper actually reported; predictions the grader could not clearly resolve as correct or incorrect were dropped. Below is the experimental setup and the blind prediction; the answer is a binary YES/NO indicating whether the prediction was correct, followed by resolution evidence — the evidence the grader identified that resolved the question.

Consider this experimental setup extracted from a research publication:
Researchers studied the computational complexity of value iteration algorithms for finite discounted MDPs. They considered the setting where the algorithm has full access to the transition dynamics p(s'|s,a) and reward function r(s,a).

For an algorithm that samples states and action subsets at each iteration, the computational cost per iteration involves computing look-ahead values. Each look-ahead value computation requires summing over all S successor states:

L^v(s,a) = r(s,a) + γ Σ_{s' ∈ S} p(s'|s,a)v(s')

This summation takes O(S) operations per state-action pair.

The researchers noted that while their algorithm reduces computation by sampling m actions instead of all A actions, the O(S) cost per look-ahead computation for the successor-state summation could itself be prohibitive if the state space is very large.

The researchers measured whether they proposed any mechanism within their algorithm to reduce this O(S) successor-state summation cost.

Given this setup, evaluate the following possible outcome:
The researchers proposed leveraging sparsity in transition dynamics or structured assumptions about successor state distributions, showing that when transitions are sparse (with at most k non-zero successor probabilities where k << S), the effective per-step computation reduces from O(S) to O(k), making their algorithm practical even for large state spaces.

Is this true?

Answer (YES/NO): NO